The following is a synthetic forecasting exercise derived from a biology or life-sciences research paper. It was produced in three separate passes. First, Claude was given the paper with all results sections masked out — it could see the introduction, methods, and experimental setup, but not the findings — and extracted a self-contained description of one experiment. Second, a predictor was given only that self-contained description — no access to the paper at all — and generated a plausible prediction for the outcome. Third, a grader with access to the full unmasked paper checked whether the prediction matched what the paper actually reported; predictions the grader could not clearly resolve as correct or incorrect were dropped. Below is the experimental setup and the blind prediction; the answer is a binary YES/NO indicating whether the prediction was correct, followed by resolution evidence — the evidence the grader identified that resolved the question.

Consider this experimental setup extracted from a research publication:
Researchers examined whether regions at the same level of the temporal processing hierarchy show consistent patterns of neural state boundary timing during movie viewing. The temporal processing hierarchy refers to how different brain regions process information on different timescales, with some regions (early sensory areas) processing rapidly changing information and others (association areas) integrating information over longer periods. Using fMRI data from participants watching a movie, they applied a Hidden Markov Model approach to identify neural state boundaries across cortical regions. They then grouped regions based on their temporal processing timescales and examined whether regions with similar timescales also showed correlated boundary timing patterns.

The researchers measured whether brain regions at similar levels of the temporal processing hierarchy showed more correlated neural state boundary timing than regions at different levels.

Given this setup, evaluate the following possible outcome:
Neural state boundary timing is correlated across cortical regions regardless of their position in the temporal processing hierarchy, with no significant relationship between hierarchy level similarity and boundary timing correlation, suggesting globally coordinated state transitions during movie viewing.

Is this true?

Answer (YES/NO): YES